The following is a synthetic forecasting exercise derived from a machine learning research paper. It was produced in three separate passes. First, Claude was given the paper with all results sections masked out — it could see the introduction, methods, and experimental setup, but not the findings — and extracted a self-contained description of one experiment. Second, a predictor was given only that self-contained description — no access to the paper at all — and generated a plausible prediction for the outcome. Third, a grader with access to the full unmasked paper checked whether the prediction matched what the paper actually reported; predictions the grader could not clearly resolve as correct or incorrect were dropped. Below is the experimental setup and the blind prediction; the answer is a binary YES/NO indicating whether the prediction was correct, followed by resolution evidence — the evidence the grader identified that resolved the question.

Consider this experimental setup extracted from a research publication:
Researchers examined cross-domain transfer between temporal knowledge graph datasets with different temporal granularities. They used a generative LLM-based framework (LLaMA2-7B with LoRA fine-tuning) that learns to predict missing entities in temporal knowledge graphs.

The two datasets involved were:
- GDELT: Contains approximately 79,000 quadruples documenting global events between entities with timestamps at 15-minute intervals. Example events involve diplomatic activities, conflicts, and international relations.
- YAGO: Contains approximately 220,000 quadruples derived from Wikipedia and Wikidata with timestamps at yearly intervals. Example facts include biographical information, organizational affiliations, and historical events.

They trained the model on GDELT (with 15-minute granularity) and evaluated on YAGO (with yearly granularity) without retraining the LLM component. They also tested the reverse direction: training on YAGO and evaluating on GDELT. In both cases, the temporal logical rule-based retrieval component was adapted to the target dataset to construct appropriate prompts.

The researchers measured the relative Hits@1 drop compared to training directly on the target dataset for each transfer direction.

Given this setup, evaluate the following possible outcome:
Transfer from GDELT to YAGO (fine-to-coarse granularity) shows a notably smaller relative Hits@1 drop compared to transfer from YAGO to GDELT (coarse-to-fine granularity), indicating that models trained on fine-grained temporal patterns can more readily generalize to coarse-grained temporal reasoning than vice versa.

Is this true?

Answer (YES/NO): YES